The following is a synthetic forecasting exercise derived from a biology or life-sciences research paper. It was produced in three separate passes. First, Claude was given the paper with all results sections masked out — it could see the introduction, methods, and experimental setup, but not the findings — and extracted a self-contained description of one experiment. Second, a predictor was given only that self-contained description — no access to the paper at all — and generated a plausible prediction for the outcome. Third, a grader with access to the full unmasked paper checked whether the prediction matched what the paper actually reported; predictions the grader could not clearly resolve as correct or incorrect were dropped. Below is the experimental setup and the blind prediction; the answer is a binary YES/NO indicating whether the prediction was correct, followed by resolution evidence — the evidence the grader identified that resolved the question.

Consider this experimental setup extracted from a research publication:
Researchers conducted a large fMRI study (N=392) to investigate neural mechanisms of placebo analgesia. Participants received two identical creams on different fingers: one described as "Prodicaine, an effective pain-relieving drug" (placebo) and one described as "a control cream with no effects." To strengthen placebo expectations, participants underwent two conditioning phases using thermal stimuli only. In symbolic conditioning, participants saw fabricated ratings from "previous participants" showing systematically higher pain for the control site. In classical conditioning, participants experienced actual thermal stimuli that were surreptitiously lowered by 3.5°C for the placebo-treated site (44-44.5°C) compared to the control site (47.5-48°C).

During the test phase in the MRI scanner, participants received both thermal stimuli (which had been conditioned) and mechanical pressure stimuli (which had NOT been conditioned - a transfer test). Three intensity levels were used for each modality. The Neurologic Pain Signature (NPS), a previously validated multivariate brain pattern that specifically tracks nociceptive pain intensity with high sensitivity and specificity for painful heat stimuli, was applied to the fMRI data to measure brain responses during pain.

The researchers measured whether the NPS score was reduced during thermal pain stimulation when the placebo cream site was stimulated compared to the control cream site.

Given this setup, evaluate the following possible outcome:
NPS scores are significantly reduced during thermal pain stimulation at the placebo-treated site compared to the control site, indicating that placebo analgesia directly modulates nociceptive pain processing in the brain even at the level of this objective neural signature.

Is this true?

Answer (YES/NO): NO